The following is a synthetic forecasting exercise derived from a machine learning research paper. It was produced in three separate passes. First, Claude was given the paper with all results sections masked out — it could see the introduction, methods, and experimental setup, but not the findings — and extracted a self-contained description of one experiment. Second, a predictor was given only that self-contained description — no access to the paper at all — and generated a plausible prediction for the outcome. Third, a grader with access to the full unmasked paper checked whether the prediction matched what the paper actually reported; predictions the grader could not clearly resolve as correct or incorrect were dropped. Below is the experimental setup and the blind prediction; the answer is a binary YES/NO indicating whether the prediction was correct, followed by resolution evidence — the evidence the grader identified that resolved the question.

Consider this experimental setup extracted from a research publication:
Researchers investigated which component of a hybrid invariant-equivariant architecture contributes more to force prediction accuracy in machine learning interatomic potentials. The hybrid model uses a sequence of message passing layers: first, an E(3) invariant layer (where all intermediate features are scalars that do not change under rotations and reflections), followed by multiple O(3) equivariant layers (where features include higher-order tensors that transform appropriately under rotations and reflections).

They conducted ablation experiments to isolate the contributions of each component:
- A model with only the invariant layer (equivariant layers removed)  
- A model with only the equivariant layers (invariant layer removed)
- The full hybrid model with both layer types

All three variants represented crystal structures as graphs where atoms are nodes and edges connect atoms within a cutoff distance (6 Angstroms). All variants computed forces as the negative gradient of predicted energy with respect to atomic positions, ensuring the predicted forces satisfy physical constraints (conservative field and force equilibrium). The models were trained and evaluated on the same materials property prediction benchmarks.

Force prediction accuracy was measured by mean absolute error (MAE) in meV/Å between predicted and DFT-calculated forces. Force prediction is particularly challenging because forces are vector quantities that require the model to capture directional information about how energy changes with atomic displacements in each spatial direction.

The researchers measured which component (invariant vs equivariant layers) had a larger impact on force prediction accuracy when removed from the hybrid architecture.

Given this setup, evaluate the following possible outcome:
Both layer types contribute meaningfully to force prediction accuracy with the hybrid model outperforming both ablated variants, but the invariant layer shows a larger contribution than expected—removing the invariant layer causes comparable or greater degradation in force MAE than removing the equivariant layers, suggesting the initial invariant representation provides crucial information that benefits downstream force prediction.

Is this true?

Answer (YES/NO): NO